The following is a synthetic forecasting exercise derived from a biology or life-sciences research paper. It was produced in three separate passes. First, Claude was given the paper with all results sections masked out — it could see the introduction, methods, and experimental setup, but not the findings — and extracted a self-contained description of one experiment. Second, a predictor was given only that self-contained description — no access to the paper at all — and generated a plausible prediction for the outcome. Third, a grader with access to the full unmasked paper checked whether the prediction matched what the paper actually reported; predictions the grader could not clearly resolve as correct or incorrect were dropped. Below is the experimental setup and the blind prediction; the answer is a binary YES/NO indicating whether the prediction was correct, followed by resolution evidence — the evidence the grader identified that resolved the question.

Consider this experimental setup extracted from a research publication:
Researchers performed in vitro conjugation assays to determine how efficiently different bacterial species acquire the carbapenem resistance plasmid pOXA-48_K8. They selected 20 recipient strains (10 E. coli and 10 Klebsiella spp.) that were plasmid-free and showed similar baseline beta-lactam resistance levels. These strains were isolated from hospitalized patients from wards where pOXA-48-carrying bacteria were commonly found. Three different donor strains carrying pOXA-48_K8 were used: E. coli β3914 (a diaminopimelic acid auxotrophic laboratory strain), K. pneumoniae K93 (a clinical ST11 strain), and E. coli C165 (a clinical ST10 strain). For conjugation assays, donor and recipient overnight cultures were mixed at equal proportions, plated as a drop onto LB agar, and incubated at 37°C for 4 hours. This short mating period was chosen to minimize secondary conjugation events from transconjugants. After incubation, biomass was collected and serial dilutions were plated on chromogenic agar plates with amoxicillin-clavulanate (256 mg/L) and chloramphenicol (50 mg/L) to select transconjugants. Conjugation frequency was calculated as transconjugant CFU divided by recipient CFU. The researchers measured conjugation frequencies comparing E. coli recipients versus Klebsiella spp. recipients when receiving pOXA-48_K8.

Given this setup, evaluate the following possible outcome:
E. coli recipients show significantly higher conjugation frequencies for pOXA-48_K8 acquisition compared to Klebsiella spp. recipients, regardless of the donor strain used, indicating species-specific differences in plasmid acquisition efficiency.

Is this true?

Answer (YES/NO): NO